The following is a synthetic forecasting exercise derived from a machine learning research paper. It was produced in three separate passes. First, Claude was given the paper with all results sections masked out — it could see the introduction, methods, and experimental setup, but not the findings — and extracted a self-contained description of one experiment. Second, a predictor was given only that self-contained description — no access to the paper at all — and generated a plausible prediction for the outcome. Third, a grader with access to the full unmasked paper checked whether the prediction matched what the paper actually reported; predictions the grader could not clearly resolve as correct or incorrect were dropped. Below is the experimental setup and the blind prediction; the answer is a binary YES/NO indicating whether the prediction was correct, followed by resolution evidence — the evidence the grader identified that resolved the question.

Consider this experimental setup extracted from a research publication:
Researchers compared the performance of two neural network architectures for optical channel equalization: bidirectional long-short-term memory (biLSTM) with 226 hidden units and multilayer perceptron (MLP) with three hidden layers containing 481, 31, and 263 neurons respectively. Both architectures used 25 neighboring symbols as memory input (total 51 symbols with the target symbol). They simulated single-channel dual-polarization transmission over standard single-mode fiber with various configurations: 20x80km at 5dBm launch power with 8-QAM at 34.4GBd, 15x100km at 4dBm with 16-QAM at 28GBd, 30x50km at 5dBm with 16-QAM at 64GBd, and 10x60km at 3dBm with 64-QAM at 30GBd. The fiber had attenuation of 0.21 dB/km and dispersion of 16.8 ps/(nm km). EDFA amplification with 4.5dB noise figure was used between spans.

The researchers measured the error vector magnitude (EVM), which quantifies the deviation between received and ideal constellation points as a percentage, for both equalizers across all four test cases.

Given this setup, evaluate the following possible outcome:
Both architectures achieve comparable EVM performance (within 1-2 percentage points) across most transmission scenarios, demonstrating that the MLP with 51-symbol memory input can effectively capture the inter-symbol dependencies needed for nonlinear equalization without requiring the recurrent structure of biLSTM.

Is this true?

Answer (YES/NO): NO